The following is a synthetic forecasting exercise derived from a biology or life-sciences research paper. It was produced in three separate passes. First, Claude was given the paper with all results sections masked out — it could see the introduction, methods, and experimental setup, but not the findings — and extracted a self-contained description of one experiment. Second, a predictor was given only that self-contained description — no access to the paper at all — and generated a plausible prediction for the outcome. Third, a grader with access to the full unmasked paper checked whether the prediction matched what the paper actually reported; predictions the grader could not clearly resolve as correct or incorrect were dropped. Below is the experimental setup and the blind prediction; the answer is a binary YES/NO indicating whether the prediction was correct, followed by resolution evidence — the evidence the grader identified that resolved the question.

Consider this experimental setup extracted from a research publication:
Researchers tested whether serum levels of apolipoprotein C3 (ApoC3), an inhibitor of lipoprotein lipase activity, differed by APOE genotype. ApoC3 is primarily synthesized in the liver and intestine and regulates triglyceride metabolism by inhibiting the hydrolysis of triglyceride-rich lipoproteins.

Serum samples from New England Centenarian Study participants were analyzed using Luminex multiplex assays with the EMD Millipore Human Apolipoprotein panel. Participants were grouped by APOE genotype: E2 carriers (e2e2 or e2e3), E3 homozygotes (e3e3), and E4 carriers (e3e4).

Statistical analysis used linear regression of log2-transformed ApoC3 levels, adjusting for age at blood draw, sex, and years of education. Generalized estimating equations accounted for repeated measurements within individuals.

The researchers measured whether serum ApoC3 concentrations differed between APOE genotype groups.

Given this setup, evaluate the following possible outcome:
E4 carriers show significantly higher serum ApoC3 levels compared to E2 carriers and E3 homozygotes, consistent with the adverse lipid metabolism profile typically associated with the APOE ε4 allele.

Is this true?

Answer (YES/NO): NO